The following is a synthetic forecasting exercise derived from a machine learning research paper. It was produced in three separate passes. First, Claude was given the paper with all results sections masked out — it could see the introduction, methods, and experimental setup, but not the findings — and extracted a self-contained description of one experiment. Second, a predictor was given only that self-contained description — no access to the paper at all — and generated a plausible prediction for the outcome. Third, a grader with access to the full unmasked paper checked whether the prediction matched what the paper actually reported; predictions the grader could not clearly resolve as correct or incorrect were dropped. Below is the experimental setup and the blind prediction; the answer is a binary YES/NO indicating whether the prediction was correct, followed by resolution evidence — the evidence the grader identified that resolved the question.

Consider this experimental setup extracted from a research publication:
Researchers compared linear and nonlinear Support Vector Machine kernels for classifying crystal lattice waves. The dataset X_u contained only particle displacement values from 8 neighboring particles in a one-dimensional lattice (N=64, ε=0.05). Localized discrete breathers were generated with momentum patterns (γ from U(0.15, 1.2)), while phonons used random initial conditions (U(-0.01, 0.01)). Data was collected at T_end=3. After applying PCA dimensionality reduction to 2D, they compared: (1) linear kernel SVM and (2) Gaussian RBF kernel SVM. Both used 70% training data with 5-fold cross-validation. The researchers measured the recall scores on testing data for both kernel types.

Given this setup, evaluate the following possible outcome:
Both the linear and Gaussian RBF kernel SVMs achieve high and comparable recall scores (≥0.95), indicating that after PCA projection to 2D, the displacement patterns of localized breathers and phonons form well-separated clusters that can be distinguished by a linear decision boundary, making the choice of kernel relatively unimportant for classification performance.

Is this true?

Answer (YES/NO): NO